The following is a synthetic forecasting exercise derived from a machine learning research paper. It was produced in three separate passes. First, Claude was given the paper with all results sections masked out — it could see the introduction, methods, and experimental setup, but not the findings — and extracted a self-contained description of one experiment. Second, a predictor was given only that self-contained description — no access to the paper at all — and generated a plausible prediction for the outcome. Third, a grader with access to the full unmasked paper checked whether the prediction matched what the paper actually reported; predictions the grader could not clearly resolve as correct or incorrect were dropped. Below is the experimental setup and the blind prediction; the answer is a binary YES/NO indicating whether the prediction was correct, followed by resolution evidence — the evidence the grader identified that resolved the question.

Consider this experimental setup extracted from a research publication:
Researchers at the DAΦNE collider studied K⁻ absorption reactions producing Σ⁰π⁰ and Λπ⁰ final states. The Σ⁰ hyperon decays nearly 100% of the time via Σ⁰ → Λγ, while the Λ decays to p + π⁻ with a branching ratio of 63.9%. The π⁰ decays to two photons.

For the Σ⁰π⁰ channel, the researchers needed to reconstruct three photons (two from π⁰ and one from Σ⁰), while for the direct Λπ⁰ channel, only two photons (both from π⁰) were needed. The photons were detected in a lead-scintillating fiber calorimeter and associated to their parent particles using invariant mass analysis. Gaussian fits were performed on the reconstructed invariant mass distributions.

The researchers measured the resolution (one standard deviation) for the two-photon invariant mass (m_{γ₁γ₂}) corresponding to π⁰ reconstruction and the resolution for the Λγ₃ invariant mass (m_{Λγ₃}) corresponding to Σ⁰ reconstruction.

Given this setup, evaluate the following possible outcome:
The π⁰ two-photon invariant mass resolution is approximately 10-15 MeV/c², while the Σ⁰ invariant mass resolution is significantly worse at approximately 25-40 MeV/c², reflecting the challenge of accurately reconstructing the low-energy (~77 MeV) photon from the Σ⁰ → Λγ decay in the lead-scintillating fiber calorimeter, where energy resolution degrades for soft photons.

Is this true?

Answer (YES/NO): NO